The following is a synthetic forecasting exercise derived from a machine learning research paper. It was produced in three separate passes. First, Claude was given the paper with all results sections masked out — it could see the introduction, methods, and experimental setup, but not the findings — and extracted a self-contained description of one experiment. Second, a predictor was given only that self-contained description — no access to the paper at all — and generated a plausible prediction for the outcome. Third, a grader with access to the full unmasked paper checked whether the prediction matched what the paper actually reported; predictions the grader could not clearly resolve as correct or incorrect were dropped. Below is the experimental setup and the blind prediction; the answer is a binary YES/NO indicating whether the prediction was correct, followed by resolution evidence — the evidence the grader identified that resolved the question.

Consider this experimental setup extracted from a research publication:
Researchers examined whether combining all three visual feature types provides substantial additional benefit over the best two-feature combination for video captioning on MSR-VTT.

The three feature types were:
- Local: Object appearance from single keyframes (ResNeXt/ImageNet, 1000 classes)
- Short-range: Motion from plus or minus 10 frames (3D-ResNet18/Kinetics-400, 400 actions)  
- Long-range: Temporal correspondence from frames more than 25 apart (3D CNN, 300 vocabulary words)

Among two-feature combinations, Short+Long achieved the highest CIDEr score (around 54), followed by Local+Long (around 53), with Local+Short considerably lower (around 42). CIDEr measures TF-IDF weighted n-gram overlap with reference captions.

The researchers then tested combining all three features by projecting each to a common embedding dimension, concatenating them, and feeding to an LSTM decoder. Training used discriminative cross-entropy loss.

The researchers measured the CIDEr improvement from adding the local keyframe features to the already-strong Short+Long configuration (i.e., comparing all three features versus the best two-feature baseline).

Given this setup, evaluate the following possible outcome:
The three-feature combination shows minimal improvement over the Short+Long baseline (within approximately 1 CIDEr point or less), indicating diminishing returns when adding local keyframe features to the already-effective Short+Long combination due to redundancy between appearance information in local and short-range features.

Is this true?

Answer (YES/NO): NO